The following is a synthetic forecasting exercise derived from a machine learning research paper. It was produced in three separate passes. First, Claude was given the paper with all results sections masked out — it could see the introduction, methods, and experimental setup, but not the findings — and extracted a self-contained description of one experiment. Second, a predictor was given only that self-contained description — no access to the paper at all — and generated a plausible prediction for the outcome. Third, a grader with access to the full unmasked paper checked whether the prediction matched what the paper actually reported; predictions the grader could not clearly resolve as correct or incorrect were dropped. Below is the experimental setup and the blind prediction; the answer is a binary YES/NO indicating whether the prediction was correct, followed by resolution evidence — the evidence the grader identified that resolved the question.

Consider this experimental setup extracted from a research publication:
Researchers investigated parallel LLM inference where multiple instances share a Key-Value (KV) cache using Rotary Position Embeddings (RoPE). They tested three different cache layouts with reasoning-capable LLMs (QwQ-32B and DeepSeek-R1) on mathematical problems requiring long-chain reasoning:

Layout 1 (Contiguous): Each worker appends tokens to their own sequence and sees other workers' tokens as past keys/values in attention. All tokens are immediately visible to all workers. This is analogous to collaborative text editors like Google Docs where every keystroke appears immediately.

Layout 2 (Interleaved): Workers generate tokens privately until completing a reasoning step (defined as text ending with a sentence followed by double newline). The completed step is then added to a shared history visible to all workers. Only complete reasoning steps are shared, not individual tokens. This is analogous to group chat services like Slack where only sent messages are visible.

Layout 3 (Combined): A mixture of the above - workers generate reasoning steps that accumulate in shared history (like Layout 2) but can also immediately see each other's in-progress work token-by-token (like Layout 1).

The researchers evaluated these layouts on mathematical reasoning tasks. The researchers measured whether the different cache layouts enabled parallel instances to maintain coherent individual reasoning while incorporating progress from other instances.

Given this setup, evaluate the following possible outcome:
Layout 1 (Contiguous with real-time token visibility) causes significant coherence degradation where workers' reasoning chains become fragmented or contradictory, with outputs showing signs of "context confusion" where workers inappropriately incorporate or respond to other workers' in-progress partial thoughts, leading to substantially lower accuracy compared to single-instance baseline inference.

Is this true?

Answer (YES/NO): NO